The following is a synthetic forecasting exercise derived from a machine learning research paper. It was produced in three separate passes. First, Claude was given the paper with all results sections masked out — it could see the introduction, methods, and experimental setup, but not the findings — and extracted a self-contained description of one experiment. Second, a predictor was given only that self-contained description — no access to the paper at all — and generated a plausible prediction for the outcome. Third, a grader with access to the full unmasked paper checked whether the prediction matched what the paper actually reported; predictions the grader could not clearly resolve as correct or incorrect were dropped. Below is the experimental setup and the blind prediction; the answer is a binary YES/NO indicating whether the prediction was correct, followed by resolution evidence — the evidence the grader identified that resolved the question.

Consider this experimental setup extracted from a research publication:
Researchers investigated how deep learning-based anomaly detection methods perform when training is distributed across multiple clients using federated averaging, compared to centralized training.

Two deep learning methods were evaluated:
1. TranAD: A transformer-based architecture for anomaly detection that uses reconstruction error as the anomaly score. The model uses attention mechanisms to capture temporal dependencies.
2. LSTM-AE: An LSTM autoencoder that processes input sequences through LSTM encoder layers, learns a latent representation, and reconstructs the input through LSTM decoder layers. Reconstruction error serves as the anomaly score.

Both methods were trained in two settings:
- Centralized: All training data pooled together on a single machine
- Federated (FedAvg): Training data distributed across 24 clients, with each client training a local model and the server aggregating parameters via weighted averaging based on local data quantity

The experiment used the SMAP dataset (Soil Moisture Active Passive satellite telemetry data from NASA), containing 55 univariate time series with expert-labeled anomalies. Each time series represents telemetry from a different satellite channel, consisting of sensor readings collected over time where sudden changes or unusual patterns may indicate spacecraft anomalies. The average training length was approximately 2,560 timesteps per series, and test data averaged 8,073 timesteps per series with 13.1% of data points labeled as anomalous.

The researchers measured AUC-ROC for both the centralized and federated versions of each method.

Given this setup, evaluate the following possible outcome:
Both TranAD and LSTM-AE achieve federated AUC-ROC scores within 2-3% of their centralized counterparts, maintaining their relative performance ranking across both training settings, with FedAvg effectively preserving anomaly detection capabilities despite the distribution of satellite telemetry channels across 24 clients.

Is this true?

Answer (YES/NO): NO